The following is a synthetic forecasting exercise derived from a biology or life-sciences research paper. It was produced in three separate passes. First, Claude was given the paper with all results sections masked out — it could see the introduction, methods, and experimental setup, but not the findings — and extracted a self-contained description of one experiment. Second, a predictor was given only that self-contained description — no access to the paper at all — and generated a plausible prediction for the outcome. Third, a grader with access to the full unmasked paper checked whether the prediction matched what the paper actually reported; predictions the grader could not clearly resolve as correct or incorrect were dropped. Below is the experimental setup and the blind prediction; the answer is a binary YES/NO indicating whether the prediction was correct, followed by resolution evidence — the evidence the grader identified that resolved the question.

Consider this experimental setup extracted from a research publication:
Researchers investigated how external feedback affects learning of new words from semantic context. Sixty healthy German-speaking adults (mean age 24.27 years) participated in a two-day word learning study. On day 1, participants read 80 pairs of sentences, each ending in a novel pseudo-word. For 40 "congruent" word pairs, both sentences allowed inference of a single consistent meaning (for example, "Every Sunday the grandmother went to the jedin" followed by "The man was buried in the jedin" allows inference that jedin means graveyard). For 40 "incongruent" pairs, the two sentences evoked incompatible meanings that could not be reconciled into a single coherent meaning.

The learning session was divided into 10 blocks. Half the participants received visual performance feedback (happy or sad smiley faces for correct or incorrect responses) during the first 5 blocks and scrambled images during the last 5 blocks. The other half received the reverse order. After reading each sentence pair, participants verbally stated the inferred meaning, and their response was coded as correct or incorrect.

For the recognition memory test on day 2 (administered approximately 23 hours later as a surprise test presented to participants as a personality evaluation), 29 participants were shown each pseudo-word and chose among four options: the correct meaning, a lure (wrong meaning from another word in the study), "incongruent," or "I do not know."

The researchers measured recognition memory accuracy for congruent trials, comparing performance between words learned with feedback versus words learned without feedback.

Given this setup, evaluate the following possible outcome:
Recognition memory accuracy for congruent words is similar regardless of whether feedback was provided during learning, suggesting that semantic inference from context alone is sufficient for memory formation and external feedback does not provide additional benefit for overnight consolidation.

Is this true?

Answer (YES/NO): NO